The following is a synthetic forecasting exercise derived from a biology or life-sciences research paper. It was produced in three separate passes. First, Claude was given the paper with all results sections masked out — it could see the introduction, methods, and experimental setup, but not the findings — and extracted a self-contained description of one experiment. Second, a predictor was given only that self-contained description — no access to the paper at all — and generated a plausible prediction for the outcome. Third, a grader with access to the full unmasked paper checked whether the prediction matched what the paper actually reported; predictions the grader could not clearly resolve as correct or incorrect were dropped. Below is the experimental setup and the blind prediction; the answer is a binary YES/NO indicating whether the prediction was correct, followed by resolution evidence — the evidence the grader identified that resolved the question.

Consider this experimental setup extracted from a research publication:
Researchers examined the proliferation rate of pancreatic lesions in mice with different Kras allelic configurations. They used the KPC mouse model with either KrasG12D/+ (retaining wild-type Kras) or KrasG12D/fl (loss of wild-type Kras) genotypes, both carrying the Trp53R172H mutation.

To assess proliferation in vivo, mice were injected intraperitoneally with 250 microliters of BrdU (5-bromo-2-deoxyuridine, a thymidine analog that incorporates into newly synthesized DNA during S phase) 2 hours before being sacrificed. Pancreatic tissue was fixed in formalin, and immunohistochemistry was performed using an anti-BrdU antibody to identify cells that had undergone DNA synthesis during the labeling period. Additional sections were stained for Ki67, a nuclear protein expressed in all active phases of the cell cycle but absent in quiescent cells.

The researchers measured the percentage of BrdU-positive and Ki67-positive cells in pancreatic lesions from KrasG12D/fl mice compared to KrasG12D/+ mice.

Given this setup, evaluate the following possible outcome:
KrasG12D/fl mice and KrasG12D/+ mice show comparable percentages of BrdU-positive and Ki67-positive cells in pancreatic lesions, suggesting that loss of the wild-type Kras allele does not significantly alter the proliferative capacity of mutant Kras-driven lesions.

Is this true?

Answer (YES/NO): YES